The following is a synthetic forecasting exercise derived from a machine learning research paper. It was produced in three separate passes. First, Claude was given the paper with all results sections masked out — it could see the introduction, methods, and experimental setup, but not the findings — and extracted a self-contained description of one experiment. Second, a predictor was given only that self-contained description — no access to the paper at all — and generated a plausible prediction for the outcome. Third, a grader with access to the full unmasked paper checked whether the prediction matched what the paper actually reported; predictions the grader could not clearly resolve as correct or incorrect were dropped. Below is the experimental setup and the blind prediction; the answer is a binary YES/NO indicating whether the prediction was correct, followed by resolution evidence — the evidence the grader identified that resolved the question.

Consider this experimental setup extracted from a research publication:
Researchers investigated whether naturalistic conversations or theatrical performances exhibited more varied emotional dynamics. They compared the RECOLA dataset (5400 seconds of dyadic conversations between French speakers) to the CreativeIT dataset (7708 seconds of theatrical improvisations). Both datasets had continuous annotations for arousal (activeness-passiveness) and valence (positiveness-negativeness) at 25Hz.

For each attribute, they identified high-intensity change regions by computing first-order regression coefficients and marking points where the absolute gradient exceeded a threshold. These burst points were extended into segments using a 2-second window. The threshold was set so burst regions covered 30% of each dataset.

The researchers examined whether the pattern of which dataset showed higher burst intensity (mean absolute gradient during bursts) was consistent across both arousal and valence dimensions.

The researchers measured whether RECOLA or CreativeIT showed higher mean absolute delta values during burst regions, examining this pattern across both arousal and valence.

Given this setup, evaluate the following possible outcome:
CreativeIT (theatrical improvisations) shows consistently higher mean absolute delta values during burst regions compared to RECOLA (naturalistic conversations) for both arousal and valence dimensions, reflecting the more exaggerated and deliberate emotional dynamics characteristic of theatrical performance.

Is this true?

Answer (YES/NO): NO